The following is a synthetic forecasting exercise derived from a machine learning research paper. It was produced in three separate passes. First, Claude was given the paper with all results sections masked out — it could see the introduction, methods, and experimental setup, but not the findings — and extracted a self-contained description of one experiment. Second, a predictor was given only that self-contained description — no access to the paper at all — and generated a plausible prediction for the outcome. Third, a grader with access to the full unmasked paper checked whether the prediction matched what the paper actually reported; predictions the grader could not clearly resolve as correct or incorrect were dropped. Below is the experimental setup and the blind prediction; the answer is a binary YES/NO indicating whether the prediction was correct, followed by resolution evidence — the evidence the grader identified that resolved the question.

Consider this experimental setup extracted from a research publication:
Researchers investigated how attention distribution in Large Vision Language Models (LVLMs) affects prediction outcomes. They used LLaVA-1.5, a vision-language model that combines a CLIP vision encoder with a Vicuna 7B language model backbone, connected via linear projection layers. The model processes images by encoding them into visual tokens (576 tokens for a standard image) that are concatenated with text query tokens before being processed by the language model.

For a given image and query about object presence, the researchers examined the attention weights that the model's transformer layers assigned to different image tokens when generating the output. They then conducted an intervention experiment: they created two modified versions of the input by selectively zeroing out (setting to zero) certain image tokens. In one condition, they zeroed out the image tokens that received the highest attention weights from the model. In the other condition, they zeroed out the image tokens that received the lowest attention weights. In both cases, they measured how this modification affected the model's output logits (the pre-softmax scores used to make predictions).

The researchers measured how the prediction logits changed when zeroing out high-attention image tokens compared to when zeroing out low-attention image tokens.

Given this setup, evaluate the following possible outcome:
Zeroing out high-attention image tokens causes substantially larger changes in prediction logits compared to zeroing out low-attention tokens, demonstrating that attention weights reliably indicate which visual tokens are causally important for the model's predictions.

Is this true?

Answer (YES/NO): NO